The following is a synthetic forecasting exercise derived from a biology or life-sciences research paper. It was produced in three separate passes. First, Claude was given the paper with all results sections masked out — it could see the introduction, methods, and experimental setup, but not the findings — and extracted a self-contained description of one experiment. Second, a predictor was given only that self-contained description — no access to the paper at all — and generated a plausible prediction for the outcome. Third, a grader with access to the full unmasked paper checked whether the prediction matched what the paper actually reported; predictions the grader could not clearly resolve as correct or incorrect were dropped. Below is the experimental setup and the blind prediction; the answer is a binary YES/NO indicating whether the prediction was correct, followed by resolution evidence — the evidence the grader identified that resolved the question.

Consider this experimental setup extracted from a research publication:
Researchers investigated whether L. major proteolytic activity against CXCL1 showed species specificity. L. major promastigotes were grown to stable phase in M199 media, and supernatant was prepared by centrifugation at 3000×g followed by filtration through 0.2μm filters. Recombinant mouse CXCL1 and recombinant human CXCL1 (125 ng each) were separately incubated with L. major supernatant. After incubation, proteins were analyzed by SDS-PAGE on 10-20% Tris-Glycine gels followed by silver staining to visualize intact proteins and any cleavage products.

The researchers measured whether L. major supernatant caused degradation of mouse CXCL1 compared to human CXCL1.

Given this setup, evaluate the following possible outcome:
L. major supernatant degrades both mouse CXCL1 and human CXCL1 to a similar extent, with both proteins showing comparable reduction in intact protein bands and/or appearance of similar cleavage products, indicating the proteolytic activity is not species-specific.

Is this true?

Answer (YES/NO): NO